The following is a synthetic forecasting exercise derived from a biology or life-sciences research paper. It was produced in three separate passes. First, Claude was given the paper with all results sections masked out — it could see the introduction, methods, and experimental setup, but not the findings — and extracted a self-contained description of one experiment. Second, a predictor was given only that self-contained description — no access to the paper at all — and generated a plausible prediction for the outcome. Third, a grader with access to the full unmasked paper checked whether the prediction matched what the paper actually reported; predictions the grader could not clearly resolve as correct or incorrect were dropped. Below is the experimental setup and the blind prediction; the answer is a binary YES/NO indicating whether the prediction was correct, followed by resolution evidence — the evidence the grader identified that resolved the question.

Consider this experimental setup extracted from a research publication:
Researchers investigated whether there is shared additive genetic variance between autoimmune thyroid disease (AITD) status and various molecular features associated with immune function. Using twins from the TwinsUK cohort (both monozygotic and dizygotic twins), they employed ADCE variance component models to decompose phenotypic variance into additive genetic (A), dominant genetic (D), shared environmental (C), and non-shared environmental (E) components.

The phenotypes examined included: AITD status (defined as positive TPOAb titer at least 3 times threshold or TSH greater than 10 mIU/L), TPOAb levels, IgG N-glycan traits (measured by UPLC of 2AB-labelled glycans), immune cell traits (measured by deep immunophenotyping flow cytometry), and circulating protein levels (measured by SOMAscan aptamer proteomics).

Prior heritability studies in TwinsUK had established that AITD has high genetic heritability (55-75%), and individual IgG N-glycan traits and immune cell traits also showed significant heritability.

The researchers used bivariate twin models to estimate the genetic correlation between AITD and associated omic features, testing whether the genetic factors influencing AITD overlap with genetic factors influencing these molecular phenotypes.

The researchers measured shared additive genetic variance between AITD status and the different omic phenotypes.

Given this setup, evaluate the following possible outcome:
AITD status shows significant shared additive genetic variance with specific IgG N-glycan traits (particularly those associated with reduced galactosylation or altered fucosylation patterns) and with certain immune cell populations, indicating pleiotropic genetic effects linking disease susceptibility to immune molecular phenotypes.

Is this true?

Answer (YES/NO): NO